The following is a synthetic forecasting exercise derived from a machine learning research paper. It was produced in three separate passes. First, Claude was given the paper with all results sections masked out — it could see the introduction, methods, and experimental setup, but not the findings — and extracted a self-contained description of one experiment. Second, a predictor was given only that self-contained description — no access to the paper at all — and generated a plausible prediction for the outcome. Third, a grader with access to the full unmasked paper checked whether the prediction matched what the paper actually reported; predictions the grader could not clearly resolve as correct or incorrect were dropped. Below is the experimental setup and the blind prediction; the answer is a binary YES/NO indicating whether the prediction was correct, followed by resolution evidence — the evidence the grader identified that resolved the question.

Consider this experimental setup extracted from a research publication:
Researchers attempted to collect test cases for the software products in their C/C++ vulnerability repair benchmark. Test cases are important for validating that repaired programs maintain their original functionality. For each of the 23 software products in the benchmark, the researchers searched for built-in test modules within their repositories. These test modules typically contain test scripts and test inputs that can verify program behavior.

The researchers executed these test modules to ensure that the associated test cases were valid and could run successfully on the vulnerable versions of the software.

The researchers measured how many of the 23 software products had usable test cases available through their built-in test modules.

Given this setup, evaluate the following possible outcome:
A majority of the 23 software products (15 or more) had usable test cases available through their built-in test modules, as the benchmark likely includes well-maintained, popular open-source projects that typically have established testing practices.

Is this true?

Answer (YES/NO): NO